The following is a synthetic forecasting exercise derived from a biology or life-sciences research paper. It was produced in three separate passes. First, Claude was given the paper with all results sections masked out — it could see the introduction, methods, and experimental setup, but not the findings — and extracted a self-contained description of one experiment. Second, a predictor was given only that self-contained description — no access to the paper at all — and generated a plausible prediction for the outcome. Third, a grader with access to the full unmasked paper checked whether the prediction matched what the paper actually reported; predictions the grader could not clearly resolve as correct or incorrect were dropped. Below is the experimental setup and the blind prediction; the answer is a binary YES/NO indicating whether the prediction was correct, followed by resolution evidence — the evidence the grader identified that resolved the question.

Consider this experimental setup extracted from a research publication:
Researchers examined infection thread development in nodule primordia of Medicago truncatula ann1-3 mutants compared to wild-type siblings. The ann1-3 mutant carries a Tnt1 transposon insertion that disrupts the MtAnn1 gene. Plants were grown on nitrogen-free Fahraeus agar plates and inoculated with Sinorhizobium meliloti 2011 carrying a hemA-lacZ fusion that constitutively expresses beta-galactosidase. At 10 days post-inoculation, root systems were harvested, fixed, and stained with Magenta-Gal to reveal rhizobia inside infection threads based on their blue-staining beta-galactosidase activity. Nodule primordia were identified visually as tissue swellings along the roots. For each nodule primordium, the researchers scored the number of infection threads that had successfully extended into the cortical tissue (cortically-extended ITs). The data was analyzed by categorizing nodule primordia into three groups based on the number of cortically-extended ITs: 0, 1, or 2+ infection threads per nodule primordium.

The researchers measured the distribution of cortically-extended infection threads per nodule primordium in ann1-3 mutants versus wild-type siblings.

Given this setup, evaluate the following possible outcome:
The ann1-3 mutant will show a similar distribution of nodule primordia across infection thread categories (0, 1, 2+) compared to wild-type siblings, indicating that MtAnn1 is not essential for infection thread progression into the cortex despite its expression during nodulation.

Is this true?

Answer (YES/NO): NO